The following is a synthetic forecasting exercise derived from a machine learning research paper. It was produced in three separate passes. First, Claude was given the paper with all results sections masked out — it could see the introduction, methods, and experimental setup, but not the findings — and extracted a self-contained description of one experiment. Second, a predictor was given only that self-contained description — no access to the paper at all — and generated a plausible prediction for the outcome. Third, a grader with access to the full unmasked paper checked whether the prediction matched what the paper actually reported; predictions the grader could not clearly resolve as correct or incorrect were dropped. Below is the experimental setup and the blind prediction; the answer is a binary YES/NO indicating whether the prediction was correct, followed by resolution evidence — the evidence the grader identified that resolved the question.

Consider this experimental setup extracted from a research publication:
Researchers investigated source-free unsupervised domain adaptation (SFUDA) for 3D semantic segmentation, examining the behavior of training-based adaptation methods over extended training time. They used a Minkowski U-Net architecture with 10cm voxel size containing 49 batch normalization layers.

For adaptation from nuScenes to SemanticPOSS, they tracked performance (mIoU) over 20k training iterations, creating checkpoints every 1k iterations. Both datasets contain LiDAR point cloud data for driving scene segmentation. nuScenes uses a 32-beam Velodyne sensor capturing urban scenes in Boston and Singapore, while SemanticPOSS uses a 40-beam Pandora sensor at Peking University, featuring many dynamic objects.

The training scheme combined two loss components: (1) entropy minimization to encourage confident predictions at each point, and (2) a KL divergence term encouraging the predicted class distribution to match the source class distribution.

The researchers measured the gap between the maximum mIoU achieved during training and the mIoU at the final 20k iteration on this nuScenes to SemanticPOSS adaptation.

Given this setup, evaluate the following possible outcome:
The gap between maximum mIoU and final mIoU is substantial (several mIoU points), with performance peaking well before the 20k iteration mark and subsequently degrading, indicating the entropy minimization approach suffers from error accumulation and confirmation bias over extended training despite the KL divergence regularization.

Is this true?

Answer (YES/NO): YES